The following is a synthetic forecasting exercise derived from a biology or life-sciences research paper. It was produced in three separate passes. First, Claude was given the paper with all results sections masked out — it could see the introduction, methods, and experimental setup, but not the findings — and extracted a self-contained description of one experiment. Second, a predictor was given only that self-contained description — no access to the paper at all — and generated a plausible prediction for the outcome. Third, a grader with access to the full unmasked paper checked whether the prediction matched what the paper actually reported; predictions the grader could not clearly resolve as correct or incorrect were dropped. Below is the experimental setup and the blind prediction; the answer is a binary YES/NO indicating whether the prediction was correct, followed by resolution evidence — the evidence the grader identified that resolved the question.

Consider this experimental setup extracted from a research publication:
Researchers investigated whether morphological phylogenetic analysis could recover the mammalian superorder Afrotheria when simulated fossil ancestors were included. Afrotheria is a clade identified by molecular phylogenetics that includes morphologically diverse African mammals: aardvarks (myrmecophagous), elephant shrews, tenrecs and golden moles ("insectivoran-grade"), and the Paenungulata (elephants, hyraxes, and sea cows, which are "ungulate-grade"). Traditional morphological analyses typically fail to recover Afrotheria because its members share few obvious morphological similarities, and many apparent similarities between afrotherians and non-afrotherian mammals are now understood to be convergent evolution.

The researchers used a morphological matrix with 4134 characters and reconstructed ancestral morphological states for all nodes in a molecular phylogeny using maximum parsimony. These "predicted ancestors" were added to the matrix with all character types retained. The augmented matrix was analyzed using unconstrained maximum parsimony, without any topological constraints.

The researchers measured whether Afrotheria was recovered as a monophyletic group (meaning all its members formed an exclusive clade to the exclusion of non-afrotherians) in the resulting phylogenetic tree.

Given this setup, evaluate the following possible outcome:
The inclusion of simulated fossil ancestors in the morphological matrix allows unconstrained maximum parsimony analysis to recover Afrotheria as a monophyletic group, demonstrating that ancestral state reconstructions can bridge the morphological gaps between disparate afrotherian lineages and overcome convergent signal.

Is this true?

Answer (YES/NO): YES